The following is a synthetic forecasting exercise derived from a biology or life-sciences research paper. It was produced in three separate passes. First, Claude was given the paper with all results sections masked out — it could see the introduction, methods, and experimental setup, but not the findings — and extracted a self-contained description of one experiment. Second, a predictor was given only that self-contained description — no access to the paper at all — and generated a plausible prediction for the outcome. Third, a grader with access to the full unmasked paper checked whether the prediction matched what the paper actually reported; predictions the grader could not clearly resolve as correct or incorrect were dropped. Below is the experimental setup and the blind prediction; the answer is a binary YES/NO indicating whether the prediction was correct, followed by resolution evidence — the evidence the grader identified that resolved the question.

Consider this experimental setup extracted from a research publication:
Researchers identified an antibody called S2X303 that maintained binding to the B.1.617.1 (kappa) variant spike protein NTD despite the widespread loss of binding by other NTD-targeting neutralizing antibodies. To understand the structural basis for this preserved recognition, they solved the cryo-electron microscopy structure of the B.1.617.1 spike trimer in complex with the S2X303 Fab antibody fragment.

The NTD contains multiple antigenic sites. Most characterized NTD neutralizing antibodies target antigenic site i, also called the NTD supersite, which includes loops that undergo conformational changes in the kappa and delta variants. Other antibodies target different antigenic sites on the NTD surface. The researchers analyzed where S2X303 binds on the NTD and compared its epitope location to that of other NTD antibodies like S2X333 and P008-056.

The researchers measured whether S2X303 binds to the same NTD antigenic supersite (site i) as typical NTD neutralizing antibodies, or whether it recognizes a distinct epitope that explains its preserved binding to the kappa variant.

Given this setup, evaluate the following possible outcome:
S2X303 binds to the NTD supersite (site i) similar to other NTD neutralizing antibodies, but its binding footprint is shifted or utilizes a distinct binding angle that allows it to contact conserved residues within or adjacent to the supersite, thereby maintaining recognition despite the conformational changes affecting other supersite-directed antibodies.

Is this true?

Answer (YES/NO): NO